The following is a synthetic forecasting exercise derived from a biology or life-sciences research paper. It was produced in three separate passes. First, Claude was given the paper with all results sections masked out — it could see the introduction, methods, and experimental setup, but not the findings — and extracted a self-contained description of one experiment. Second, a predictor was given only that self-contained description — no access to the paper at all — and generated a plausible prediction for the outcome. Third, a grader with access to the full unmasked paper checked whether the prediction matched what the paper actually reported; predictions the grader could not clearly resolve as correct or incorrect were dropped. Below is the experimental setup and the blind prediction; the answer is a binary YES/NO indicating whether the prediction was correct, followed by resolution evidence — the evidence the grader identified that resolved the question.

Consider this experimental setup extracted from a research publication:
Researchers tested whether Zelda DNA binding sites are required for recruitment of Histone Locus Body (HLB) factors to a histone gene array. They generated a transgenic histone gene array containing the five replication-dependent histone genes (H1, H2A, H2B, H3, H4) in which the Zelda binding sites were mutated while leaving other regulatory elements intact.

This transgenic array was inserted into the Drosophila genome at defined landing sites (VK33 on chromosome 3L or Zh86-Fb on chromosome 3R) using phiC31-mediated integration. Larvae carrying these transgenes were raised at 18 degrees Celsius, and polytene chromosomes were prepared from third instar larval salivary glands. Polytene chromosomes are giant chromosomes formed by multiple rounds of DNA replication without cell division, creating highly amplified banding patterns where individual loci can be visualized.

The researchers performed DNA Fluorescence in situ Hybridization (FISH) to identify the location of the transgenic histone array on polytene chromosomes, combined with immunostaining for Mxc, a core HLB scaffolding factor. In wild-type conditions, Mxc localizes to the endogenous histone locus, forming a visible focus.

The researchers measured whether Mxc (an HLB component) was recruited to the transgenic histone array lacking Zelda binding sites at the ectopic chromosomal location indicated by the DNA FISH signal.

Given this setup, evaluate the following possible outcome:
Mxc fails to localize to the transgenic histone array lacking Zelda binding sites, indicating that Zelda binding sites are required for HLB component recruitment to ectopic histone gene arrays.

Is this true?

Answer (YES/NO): NO